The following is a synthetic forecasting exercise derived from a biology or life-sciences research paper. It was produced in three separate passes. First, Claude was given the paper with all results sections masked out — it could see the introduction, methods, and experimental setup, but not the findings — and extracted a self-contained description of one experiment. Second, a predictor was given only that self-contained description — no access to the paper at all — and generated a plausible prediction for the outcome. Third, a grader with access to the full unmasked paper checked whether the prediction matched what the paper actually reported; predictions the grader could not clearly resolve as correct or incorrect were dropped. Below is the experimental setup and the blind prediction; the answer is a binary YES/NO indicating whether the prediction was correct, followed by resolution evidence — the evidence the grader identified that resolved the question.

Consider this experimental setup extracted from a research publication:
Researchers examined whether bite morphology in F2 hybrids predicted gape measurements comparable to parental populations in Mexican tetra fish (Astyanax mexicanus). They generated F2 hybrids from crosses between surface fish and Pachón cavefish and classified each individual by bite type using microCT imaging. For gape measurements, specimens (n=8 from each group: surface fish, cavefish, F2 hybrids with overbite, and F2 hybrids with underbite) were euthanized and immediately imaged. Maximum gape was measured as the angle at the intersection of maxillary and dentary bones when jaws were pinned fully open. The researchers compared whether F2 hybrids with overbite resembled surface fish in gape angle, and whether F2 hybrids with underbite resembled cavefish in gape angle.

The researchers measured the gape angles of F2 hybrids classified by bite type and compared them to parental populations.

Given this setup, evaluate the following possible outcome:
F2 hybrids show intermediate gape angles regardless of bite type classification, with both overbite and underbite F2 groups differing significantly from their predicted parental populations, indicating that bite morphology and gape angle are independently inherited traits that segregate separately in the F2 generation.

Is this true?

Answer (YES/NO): NO